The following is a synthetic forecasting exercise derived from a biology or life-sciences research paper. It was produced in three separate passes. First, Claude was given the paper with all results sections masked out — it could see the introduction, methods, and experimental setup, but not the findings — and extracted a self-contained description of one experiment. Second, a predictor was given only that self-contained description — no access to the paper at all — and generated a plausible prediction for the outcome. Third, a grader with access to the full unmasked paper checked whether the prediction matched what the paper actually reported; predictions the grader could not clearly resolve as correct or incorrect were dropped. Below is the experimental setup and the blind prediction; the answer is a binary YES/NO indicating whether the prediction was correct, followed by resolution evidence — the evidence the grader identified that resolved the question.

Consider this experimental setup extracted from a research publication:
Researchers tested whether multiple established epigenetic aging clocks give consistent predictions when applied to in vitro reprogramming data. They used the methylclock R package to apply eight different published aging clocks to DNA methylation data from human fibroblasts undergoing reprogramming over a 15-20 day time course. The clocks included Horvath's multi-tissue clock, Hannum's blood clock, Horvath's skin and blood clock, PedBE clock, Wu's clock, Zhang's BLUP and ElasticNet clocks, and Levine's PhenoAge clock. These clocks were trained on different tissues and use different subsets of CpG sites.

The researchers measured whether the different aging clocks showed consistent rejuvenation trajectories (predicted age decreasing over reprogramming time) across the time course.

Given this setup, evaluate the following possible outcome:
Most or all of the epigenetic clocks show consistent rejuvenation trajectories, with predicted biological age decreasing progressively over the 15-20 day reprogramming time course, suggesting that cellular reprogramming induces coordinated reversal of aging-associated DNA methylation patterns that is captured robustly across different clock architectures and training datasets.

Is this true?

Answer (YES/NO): NO